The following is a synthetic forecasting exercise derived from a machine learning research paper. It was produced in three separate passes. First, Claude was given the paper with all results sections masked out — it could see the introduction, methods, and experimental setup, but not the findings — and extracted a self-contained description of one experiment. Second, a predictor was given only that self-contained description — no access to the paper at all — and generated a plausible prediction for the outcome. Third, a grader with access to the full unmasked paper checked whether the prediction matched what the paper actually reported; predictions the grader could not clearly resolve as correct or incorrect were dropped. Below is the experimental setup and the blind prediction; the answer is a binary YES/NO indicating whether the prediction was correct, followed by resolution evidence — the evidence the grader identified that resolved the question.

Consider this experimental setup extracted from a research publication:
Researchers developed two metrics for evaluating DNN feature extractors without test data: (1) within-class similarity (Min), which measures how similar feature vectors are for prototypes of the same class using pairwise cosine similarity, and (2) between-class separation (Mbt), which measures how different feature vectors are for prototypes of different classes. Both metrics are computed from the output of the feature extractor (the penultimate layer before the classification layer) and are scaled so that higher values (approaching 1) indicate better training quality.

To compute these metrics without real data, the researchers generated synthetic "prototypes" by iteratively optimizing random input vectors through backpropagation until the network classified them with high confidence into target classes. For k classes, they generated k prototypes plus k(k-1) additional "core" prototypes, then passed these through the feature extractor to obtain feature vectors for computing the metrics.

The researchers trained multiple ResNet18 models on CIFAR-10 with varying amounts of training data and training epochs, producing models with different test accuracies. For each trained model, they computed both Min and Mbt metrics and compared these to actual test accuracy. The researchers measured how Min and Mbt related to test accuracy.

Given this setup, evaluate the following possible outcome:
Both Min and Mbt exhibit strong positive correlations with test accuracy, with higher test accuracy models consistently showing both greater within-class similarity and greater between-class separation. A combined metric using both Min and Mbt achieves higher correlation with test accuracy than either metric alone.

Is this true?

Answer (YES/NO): NO